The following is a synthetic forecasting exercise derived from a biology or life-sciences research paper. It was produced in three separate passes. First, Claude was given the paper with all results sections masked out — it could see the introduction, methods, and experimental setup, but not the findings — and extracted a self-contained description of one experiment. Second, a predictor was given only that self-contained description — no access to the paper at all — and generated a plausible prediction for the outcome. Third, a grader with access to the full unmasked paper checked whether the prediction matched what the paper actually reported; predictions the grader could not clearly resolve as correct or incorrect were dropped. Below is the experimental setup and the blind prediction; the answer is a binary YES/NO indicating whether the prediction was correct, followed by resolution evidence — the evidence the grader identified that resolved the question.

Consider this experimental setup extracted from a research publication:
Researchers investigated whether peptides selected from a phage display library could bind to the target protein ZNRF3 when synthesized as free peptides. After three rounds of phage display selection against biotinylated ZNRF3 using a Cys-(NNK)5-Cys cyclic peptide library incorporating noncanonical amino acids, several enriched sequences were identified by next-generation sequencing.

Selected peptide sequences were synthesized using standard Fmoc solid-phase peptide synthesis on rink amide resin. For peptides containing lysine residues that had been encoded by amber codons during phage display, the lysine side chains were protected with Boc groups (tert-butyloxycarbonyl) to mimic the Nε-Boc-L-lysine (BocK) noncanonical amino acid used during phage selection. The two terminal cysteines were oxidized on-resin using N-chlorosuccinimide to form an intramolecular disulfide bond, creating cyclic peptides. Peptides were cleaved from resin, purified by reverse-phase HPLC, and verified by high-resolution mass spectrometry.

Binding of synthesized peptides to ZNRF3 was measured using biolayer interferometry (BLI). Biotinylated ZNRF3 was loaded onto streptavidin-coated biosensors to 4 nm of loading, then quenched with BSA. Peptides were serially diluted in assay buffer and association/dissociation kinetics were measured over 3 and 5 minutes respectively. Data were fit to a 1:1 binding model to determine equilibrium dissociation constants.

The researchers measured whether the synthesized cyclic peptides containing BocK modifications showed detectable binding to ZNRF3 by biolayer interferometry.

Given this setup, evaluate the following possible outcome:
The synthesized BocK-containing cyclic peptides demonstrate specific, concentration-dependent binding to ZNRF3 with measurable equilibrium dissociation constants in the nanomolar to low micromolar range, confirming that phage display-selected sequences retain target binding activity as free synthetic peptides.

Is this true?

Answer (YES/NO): YES